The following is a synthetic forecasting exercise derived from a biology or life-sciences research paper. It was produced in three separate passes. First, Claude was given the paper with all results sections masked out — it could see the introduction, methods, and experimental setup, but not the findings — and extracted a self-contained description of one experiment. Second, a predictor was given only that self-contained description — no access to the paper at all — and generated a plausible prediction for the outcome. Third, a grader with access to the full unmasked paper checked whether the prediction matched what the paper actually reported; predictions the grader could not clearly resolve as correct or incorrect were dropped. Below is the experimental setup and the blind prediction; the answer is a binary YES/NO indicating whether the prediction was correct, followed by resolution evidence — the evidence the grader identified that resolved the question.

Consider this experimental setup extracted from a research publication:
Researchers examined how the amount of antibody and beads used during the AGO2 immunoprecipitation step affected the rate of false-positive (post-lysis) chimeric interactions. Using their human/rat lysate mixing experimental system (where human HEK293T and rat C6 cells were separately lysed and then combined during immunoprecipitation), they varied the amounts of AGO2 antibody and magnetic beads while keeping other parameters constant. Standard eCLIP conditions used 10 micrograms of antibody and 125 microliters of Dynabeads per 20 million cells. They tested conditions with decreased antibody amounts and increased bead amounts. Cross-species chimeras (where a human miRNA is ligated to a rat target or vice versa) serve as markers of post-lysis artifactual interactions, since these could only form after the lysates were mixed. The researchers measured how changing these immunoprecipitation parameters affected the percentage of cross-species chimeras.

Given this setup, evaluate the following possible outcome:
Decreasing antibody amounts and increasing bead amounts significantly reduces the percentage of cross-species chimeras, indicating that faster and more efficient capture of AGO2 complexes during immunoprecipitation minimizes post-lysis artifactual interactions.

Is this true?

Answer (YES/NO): NO